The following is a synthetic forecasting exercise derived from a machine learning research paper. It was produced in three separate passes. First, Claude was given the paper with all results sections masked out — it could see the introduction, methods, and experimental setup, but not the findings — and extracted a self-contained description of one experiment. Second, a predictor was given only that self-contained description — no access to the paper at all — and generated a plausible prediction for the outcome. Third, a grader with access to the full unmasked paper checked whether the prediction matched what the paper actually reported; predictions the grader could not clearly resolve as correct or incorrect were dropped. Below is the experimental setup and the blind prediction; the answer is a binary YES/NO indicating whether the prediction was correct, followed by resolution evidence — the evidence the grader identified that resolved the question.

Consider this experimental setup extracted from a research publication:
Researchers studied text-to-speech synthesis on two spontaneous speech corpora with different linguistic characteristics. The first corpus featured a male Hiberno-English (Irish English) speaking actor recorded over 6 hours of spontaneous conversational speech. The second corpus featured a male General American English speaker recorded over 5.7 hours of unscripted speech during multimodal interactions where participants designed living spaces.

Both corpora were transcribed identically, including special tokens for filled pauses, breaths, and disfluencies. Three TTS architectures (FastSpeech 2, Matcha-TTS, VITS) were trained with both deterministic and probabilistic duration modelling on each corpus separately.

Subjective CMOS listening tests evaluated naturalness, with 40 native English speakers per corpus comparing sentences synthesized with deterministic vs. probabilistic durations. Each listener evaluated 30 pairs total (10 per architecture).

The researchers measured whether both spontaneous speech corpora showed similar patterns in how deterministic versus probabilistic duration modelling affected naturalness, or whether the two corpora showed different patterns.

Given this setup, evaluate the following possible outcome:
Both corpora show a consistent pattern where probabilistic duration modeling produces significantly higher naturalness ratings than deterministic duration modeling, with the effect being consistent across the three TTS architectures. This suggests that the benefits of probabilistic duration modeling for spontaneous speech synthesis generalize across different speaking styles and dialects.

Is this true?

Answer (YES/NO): NO